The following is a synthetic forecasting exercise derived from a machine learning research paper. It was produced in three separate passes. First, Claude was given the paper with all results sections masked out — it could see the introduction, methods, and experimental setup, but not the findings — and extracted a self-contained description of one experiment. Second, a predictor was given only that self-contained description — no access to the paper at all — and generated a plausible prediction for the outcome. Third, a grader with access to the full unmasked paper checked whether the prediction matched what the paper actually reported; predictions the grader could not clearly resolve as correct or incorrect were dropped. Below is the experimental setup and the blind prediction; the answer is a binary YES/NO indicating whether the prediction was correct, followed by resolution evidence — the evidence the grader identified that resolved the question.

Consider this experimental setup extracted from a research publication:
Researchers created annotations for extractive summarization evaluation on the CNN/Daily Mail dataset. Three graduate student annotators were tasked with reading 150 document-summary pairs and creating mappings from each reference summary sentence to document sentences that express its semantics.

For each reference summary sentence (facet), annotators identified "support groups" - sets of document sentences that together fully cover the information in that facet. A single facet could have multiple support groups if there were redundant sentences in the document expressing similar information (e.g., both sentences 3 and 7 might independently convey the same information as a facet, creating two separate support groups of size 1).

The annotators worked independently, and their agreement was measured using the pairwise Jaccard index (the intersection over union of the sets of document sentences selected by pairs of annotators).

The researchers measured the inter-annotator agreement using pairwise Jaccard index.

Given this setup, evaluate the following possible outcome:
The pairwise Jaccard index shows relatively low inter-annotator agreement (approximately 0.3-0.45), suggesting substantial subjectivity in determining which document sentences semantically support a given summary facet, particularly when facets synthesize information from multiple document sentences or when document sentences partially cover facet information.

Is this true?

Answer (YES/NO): NO